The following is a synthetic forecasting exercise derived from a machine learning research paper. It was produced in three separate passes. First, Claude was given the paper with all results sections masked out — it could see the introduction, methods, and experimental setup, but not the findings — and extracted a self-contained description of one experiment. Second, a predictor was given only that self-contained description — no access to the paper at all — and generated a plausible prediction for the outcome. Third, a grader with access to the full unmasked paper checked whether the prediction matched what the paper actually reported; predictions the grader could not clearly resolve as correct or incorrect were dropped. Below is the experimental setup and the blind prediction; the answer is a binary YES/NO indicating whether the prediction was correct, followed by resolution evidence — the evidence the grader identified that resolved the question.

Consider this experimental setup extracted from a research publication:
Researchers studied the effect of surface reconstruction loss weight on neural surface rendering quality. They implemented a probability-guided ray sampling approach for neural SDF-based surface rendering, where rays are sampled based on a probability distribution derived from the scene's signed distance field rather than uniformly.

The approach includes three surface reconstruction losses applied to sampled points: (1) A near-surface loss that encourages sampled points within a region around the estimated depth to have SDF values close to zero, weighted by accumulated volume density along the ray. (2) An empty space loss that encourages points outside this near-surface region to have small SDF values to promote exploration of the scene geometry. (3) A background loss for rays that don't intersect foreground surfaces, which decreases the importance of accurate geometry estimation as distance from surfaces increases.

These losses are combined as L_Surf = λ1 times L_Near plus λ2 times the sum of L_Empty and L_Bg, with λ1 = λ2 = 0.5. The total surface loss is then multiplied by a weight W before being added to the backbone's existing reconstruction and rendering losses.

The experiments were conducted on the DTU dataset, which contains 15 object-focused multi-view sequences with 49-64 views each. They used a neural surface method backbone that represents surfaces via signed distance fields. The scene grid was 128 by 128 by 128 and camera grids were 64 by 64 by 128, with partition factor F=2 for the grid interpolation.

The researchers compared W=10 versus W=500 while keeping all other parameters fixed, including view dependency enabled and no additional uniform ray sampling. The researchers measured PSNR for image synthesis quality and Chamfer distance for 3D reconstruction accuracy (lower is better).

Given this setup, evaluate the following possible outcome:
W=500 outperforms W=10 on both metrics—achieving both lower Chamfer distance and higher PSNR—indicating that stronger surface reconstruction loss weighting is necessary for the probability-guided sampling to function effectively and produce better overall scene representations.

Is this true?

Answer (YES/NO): NO